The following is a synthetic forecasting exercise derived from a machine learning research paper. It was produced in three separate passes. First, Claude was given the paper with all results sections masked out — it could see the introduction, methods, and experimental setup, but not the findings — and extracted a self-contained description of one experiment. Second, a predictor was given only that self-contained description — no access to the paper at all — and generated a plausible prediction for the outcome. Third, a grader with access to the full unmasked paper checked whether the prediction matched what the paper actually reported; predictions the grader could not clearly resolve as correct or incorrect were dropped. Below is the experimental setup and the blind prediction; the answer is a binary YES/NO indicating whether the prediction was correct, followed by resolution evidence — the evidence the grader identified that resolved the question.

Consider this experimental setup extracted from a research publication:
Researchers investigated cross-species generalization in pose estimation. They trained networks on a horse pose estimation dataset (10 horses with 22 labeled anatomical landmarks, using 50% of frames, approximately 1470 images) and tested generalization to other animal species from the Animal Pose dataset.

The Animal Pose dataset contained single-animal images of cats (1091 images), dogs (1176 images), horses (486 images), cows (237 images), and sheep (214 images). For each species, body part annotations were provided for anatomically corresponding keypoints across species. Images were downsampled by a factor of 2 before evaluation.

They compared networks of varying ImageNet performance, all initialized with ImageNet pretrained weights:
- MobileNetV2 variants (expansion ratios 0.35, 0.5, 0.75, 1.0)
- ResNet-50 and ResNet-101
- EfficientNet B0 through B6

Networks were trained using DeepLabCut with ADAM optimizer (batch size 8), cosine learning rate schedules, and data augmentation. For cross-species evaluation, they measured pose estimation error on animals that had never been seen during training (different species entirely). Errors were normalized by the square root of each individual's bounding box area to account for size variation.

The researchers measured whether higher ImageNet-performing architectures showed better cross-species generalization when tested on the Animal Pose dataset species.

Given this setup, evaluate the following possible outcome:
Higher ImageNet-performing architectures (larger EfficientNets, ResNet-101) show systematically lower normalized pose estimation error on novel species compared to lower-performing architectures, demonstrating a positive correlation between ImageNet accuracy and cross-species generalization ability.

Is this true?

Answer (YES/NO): YES